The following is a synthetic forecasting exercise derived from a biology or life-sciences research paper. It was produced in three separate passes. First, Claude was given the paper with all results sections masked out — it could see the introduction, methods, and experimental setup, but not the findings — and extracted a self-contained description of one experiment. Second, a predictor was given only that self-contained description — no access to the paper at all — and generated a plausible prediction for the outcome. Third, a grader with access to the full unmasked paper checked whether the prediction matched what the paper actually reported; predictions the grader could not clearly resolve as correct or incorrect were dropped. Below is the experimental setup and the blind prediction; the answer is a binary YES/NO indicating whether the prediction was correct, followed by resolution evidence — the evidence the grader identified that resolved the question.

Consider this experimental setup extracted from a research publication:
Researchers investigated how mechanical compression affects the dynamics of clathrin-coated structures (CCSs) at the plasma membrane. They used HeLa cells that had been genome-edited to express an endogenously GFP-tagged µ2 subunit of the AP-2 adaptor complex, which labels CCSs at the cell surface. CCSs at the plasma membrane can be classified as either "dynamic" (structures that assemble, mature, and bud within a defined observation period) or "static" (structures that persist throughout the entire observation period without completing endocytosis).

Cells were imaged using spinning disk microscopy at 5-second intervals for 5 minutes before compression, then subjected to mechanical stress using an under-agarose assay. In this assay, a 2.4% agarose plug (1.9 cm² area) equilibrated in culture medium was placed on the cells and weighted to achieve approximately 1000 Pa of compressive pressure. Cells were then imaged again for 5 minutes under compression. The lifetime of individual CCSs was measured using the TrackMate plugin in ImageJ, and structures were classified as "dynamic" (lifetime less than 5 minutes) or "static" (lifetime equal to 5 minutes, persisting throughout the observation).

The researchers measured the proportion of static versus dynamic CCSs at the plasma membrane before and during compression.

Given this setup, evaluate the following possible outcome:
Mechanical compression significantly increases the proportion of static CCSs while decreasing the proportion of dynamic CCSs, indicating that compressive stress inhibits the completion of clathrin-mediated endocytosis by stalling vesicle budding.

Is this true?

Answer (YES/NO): YES